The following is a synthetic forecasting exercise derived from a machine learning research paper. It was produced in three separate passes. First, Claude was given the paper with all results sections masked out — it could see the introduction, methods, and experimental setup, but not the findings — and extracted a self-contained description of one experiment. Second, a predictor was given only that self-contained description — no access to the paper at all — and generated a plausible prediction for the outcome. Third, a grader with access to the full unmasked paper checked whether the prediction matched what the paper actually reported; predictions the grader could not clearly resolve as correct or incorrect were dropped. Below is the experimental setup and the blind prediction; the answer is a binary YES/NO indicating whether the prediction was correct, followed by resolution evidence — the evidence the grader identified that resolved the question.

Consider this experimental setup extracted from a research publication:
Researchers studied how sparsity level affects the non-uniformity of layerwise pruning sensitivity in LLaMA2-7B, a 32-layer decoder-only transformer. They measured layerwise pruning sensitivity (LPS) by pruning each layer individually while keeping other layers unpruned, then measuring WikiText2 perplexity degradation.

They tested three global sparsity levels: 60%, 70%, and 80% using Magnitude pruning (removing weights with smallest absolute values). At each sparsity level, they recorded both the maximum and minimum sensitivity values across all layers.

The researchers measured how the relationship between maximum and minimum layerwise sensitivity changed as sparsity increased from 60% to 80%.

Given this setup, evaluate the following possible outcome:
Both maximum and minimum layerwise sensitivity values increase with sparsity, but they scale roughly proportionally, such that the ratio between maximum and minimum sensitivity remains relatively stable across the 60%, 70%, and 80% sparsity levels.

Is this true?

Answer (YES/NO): NO